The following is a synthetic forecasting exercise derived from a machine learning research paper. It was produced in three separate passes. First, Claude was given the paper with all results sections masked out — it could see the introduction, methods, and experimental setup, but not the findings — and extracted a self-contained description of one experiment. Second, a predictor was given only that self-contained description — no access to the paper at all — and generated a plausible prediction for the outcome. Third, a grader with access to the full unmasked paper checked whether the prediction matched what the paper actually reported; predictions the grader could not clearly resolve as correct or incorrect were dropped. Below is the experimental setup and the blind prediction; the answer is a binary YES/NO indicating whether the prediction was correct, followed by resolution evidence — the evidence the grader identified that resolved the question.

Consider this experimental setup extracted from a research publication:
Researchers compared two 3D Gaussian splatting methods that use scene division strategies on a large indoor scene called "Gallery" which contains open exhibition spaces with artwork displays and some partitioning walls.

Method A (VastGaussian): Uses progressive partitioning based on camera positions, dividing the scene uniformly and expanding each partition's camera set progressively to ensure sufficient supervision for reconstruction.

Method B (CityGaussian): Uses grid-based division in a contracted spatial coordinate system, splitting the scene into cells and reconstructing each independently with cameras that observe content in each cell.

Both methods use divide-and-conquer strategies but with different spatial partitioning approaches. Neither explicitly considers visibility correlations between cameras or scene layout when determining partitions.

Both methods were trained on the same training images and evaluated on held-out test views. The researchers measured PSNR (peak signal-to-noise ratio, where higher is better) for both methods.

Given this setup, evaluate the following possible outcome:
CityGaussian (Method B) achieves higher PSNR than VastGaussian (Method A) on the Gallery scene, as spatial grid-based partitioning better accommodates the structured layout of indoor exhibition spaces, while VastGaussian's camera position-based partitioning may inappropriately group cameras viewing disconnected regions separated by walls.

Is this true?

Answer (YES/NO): NO